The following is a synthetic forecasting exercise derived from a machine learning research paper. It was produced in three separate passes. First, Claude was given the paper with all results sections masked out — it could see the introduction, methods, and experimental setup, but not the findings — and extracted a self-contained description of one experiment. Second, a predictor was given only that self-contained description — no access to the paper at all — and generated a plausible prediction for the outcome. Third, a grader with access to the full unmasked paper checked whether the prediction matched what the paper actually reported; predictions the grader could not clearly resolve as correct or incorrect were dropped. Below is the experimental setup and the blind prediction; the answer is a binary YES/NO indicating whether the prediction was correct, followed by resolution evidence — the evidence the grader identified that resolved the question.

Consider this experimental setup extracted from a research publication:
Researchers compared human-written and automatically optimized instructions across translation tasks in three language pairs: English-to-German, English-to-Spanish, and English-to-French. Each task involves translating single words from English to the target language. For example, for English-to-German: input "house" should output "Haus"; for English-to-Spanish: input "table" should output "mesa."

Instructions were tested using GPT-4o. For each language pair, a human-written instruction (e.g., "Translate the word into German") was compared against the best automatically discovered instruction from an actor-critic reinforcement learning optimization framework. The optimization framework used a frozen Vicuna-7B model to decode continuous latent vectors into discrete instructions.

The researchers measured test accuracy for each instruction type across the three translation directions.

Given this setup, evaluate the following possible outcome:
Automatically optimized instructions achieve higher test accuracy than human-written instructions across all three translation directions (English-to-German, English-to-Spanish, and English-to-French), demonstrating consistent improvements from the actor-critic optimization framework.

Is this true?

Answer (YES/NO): NO